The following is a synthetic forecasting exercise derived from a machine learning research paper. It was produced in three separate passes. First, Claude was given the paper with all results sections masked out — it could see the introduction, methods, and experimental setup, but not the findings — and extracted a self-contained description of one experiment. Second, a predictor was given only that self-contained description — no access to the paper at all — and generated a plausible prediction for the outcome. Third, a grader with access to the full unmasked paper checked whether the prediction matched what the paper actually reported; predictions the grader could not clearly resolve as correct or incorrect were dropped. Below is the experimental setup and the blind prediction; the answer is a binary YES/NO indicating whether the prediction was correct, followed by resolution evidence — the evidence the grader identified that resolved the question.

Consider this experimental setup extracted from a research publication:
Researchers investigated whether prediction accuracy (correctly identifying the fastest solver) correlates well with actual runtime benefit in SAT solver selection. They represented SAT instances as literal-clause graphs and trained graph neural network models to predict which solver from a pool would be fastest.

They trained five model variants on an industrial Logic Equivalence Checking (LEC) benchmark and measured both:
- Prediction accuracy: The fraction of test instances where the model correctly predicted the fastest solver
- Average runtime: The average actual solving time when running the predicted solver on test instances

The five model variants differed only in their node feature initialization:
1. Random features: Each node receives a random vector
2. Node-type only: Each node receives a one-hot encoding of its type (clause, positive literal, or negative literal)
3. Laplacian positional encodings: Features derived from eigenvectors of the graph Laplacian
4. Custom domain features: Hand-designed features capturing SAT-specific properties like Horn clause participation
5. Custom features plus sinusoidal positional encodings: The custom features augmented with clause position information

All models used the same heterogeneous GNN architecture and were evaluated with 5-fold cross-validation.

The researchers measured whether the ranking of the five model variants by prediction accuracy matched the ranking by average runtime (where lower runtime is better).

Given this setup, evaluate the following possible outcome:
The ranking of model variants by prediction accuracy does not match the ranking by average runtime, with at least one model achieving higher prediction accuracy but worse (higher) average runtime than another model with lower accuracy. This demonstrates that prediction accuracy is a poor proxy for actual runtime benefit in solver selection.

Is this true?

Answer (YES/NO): NO